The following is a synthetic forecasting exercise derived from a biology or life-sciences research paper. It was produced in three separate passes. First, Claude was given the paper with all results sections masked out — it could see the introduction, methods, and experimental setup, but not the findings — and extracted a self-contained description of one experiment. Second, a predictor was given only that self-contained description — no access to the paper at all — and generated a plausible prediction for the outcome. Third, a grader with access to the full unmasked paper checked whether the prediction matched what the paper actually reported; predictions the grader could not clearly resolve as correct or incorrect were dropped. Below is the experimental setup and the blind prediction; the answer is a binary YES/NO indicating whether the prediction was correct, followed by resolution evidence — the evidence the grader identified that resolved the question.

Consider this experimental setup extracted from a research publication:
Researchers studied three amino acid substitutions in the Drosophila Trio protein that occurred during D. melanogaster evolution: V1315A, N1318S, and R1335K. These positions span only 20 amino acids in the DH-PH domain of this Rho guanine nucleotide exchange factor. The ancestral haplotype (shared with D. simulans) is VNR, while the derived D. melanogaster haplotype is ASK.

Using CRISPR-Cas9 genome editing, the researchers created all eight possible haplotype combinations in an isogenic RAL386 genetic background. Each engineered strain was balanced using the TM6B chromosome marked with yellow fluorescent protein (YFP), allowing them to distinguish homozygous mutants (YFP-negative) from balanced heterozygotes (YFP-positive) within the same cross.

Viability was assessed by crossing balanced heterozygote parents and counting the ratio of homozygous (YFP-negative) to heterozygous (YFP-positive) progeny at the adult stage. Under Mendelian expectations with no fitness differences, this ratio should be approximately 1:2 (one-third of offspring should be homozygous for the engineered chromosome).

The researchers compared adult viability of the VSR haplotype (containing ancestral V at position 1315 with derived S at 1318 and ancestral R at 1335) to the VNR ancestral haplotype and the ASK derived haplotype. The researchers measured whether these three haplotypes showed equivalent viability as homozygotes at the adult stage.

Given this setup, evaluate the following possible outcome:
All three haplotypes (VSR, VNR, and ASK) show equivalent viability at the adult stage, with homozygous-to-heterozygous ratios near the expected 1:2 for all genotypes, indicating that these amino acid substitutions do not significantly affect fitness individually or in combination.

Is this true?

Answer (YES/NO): NO